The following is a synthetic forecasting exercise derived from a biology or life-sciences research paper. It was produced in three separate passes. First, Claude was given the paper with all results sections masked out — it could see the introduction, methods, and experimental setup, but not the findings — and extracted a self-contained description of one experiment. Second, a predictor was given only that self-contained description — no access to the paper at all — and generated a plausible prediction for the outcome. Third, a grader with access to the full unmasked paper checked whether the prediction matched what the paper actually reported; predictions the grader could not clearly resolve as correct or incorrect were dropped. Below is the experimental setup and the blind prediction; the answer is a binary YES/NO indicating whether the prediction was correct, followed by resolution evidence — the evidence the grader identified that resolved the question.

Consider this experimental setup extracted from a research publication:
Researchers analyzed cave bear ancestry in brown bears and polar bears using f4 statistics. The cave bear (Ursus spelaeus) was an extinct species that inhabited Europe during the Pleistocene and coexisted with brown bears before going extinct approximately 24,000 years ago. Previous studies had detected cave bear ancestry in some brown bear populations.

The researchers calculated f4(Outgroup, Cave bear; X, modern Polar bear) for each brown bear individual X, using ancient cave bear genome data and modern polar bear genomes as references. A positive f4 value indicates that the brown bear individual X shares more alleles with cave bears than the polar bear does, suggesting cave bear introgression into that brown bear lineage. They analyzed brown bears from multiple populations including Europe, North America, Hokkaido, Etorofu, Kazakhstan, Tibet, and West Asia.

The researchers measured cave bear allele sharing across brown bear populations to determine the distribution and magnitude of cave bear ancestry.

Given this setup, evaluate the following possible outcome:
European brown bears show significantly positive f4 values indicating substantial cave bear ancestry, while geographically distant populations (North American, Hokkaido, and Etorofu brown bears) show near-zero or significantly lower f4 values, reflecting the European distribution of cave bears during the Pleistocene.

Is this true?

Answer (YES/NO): NO